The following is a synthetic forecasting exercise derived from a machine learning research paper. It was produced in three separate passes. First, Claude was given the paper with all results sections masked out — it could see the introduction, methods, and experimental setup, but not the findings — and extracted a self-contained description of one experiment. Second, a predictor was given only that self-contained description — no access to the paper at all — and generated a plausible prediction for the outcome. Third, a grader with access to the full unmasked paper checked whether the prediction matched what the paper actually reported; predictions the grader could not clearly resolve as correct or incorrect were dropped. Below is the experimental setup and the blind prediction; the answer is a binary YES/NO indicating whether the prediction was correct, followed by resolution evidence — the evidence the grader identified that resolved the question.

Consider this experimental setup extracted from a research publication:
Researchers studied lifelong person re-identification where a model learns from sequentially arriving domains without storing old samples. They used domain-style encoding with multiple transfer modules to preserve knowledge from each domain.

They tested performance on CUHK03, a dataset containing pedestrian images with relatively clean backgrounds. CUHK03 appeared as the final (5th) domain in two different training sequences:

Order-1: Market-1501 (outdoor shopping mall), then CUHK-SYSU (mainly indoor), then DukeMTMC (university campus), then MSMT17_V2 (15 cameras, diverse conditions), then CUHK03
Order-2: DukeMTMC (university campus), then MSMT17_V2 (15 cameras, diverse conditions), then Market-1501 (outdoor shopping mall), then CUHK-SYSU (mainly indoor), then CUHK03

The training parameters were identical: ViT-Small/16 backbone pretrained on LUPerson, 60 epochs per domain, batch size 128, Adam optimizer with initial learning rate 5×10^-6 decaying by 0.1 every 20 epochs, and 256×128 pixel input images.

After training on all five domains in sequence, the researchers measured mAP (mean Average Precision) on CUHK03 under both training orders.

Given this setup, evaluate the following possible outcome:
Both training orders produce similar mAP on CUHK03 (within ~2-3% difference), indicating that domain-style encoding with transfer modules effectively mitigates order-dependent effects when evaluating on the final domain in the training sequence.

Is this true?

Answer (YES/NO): YES